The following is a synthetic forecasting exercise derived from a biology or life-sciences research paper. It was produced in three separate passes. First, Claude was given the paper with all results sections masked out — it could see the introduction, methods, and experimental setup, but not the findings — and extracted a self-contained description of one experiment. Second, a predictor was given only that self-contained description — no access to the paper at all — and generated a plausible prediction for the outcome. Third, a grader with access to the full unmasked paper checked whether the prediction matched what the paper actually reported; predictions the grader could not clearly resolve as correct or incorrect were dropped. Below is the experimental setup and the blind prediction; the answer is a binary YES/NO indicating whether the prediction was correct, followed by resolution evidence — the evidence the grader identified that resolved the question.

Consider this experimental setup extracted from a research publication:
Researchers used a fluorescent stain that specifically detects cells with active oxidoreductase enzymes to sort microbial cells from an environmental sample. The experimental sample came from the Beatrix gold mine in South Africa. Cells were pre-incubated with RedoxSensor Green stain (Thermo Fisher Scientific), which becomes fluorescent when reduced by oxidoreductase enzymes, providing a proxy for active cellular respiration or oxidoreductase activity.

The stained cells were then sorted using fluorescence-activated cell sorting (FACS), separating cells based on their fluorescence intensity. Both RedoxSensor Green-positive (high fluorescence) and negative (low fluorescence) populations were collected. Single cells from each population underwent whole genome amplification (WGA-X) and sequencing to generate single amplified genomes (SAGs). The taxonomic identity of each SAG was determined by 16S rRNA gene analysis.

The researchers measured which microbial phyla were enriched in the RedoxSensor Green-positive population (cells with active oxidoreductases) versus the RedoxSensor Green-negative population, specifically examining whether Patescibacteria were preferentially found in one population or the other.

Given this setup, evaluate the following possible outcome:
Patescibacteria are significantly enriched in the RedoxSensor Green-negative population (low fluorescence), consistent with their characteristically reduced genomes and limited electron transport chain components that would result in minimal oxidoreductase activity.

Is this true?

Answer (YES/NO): YES